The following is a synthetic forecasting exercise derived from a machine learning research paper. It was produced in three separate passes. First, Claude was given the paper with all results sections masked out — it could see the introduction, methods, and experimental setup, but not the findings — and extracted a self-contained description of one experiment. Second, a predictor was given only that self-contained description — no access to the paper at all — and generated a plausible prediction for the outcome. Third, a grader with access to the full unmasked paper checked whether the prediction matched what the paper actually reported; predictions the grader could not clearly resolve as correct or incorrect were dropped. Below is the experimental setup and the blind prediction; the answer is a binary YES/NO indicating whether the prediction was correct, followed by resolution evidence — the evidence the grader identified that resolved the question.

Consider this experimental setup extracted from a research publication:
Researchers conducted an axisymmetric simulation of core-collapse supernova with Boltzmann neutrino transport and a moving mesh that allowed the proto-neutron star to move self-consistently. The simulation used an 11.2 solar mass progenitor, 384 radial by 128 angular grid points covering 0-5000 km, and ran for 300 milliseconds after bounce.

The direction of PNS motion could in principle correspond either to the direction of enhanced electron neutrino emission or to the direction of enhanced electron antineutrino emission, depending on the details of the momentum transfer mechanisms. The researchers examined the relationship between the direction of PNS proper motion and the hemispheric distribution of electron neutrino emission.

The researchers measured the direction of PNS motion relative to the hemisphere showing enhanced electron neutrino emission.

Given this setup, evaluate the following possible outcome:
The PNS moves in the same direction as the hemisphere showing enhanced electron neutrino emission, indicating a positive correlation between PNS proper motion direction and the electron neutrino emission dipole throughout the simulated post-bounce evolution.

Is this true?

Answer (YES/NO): YES